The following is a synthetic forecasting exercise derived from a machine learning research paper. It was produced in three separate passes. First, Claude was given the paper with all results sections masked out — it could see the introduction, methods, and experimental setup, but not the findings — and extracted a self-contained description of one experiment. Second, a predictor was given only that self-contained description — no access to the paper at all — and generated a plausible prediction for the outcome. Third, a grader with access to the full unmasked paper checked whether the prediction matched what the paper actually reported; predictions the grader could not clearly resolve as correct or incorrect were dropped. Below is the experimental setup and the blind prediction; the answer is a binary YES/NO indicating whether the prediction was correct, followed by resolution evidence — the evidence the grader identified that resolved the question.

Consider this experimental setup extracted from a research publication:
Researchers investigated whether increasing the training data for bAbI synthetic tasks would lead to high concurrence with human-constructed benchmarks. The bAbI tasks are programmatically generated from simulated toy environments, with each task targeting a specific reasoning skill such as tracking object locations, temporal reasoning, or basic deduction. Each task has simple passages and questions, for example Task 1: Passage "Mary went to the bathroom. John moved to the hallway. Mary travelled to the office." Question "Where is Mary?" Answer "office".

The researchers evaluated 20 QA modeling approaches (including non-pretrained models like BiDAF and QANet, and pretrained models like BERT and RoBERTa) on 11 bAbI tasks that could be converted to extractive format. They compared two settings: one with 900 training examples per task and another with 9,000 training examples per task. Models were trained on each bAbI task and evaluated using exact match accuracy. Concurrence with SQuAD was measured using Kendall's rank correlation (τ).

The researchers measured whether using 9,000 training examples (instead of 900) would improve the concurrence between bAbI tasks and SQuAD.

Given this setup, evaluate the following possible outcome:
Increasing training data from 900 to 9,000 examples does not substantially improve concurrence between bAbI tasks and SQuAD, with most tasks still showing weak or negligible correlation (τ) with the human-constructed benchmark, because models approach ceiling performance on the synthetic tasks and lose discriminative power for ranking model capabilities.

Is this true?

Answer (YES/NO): YES